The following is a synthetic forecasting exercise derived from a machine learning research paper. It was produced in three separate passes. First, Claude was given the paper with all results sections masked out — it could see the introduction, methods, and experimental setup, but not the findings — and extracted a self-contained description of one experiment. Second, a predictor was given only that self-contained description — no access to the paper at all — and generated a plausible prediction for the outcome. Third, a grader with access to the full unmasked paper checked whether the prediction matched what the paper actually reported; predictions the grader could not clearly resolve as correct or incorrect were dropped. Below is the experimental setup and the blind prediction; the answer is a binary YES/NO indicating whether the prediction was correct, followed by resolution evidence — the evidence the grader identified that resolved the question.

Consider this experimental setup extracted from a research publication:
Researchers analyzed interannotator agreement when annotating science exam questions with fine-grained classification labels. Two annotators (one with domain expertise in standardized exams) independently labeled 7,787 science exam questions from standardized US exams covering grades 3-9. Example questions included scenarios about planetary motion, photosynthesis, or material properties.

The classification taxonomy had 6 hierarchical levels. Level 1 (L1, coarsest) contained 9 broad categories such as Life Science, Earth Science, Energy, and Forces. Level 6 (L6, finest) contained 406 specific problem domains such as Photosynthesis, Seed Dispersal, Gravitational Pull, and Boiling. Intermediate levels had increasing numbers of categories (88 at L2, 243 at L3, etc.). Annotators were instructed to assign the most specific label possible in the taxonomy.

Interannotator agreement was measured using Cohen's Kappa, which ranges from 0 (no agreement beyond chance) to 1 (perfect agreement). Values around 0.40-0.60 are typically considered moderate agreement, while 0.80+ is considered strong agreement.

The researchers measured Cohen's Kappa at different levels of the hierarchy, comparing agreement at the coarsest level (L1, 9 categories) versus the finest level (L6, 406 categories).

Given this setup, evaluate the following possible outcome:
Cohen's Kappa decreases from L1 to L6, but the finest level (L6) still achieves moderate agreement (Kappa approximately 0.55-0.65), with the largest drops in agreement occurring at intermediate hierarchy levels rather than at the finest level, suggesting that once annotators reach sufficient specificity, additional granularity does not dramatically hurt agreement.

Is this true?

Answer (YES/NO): NO